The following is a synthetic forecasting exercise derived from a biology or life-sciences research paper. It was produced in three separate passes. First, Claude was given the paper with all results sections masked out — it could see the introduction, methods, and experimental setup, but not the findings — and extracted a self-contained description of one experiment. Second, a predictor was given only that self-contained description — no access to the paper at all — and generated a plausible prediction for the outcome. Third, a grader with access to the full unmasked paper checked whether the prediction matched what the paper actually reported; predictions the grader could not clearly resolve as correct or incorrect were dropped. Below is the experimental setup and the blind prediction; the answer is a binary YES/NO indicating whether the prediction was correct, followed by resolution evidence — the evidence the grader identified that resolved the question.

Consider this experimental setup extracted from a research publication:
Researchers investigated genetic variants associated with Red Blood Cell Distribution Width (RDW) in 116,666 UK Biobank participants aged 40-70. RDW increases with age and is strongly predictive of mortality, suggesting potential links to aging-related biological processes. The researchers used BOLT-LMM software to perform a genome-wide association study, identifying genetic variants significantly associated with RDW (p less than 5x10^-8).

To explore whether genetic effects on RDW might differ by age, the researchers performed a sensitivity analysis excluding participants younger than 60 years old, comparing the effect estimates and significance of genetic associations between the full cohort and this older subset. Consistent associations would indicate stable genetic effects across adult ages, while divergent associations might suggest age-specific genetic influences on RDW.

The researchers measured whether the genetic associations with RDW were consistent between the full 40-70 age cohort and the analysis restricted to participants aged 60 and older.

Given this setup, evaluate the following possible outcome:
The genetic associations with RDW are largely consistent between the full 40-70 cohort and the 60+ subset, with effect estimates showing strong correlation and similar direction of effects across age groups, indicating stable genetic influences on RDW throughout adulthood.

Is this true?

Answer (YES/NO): NO